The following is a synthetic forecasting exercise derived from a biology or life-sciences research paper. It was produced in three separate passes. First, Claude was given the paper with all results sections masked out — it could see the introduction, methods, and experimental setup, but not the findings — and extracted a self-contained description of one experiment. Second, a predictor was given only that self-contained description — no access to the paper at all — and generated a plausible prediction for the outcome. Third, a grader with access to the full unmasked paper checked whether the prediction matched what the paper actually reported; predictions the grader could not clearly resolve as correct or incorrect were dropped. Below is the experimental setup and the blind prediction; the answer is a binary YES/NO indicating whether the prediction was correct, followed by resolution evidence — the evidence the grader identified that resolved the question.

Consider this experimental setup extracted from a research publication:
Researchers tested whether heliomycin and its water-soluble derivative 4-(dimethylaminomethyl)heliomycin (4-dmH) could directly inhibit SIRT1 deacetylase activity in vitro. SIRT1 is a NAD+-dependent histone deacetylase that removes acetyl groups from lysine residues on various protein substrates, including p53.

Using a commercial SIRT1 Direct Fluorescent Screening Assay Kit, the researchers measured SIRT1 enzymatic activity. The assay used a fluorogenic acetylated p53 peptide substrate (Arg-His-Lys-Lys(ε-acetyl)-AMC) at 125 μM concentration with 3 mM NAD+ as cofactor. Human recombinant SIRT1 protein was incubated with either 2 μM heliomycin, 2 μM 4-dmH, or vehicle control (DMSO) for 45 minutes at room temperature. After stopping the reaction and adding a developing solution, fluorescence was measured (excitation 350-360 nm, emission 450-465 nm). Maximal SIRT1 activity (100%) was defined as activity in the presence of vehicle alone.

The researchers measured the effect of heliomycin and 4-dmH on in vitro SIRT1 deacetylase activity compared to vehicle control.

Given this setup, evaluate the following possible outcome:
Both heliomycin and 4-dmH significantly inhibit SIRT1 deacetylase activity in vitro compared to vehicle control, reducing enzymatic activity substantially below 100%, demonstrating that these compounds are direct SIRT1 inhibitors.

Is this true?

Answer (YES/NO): YES